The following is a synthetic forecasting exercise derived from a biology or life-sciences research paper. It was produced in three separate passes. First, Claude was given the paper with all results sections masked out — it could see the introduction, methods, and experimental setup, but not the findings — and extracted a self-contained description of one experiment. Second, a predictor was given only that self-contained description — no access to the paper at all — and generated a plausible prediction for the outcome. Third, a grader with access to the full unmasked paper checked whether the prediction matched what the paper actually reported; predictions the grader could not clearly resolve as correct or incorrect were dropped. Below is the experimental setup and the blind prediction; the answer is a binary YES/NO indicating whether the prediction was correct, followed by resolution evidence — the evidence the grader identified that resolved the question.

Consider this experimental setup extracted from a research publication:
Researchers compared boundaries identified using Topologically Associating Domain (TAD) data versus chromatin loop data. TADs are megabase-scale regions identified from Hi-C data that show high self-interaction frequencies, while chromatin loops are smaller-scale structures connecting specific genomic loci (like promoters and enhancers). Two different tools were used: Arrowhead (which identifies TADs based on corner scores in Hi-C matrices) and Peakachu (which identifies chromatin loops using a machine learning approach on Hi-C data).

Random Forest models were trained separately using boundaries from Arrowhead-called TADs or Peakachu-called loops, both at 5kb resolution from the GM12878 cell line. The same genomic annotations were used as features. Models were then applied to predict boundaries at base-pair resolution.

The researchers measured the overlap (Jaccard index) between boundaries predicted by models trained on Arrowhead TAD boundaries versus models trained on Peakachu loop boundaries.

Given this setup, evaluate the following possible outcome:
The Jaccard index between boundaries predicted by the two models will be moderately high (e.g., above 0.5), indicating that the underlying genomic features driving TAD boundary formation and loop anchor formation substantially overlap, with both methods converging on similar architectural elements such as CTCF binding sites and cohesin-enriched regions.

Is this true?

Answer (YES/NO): YES